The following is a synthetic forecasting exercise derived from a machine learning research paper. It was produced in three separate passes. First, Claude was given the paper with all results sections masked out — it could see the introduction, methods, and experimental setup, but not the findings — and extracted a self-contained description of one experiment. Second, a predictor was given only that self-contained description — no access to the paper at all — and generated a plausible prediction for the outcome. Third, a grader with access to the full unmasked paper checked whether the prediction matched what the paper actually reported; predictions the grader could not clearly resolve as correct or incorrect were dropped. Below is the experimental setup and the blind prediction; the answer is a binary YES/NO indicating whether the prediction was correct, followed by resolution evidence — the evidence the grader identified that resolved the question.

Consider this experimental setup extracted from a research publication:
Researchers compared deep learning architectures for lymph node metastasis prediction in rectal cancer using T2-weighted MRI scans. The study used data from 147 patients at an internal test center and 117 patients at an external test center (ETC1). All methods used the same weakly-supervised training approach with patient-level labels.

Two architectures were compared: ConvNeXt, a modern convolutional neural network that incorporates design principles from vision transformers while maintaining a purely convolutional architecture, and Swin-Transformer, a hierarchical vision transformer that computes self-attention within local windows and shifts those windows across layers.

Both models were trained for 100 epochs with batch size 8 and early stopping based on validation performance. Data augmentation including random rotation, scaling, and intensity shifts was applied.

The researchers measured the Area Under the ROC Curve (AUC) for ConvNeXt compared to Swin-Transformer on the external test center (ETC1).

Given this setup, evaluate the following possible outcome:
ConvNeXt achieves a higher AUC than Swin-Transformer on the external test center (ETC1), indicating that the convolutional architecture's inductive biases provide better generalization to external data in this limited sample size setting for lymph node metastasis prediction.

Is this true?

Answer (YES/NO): YES